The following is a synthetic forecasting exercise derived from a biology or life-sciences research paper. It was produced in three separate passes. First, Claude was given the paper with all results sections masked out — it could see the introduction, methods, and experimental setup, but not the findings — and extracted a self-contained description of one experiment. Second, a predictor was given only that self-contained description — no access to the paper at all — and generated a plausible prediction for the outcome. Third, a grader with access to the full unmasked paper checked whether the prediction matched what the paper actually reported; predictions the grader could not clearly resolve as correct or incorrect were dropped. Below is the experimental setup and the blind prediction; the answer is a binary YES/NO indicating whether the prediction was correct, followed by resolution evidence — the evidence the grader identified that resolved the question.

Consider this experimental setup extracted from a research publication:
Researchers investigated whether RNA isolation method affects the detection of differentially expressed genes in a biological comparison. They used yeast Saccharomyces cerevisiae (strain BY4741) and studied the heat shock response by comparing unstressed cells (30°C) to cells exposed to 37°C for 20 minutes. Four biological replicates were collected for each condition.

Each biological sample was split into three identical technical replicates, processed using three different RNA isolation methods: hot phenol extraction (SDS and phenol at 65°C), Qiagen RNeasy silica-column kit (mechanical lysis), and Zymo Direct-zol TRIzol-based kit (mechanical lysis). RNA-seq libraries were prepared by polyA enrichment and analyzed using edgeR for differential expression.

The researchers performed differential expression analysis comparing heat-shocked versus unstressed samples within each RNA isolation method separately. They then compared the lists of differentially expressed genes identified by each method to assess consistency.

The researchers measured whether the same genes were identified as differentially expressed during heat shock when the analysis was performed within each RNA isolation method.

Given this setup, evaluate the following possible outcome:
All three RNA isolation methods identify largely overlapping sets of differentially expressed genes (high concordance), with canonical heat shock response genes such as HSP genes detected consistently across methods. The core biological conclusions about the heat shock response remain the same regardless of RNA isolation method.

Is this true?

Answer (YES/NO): YES